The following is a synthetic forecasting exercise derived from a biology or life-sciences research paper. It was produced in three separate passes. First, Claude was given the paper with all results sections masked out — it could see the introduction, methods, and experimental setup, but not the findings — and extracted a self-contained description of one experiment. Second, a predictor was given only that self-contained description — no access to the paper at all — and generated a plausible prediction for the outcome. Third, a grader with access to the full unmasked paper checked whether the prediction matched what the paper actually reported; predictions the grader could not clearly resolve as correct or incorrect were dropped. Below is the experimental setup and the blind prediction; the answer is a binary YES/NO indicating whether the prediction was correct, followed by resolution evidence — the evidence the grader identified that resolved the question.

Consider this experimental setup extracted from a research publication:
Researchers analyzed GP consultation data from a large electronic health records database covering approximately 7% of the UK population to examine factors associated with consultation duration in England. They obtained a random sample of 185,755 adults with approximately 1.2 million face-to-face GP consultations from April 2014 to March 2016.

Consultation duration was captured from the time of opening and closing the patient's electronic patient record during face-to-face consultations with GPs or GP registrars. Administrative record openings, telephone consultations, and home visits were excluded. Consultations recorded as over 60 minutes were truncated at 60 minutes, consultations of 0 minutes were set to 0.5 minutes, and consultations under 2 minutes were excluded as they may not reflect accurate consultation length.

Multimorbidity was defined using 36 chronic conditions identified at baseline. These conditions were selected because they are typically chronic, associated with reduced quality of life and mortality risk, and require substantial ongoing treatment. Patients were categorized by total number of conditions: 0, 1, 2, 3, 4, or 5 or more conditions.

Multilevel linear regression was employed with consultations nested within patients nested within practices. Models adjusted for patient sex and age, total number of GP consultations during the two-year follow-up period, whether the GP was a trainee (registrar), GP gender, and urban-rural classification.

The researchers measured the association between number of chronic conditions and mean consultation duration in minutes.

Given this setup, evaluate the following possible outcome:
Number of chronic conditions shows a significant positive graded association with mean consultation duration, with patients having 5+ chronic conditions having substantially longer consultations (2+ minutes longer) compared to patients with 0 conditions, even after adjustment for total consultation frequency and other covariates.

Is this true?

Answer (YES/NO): NO